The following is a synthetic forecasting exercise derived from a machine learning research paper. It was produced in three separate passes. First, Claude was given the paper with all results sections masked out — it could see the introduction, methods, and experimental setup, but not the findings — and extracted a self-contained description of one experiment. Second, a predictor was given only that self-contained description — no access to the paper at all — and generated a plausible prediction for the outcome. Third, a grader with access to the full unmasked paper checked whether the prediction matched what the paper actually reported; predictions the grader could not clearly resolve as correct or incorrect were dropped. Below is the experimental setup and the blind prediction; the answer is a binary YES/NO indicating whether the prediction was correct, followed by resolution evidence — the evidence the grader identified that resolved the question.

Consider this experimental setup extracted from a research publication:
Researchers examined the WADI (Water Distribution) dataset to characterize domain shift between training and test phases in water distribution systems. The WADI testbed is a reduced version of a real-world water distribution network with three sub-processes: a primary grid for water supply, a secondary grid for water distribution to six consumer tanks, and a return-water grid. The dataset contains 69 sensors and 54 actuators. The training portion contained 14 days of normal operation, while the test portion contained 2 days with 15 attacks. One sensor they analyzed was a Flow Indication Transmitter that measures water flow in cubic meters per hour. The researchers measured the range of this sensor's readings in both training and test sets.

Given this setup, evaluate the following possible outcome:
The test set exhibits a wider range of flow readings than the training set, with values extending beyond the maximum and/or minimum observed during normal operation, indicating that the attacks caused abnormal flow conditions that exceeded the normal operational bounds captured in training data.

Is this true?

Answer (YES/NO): NO